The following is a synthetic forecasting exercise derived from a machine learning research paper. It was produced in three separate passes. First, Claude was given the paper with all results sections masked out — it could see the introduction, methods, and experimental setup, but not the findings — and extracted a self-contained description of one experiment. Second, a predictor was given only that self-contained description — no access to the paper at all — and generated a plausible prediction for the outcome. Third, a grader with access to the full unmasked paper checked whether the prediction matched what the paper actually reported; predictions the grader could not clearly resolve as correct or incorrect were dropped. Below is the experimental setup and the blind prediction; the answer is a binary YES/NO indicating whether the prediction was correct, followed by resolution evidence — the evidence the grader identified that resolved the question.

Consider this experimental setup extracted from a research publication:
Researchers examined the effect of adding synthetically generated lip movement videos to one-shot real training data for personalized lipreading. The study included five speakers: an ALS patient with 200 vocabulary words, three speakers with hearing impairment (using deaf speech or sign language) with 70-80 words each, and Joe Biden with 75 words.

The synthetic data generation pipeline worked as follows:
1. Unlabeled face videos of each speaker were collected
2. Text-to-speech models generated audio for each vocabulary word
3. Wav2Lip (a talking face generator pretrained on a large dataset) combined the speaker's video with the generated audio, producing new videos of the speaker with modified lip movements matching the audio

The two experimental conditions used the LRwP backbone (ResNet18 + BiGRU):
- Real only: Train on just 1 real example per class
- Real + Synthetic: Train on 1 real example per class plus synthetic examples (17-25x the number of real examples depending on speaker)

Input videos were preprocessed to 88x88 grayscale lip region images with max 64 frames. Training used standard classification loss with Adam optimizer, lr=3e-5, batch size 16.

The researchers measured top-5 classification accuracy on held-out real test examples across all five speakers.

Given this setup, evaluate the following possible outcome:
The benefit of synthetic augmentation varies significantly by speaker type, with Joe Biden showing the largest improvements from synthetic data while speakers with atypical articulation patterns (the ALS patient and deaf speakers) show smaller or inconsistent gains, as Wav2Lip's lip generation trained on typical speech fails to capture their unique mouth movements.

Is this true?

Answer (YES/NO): NO